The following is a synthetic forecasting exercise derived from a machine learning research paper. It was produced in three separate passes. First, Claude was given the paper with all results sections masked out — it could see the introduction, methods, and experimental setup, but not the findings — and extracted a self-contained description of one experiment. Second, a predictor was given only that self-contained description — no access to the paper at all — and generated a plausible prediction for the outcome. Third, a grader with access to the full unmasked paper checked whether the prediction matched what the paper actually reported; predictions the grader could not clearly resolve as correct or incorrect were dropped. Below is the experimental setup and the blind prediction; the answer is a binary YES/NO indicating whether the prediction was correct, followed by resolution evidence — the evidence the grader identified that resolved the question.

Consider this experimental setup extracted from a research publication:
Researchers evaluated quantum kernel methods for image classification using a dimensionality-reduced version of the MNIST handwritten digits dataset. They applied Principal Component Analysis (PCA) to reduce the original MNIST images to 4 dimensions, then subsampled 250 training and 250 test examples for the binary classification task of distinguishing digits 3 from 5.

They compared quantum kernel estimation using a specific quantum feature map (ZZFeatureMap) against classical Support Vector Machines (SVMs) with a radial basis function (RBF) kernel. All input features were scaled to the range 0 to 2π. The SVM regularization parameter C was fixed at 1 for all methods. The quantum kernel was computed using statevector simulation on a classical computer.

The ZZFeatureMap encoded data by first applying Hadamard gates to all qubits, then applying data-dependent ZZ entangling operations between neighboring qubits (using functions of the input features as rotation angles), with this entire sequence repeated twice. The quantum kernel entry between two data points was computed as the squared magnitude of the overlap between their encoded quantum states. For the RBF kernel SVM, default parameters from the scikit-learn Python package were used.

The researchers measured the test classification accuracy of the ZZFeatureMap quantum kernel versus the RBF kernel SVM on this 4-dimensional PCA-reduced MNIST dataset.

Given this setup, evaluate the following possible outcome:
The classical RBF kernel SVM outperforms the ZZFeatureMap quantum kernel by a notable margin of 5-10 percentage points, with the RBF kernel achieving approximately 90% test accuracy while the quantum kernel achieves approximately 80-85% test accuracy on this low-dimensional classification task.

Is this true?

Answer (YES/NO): NO